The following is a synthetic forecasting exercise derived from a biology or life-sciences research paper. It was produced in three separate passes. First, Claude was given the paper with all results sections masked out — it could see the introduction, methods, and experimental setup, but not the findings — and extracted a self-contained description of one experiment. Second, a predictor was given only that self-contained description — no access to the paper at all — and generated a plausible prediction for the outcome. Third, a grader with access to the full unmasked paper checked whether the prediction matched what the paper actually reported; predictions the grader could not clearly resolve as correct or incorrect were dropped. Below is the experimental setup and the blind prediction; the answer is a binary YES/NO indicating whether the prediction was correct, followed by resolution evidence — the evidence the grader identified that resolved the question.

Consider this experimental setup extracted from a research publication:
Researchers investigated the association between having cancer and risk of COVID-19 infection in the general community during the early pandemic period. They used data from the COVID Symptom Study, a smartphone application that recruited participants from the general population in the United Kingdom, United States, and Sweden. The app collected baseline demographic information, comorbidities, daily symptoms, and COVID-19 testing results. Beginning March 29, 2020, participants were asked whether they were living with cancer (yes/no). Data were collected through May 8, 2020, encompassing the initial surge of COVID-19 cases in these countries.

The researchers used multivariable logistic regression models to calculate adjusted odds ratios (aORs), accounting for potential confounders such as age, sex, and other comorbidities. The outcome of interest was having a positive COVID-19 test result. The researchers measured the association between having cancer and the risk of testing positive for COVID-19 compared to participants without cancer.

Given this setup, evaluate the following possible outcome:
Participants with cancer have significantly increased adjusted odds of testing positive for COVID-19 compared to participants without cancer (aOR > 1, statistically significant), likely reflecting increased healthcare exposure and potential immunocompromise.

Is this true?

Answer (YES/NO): YES